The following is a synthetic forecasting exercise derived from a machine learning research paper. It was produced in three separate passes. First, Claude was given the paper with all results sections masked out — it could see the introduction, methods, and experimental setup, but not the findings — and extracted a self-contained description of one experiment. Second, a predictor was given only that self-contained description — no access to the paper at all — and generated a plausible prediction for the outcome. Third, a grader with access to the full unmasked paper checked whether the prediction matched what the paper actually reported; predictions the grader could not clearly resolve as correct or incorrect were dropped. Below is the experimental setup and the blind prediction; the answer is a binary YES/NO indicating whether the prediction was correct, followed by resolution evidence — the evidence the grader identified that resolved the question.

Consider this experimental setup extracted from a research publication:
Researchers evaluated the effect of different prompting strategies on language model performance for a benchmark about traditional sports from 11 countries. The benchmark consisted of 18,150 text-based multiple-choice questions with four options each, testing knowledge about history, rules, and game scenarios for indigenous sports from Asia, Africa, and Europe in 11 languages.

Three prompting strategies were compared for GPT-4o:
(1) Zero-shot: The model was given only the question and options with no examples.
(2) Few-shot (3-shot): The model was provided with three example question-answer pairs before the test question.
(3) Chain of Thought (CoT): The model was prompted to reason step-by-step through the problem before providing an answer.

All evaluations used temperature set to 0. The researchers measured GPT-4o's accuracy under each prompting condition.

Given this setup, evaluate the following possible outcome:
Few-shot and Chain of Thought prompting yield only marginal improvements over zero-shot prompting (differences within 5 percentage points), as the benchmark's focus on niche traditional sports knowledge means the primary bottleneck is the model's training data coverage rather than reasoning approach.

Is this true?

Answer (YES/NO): NO